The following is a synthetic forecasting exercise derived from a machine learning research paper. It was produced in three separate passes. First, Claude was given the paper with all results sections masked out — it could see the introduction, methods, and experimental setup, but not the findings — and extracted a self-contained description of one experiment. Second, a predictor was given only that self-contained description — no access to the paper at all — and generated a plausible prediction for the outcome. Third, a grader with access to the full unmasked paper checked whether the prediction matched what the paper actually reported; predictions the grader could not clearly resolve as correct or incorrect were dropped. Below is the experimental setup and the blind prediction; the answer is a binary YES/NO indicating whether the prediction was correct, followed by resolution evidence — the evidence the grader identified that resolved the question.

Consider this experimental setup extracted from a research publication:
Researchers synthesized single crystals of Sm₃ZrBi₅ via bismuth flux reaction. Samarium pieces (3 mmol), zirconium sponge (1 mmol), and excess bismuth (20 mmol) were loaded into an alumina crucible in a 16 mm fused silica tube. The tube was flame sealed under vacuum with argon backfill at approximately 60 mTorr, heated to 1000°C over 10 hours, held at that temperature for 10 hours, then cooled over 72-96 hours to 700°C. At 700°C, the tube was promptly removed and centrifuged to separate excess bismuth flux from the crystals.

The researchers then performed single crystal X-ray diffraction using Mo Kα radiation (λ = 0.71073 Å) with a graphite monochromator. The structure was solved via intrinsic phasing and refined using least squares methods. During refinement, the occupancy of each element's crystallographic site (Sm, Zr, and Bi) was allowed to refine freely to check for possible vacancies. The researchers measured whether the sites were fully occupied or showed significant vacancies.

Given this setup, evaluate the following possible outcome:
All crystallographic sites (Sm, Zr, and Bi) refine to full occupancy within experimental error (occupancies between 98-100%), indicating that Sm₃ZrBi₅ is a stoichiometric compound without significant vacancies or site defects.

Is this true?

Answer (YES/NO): YES